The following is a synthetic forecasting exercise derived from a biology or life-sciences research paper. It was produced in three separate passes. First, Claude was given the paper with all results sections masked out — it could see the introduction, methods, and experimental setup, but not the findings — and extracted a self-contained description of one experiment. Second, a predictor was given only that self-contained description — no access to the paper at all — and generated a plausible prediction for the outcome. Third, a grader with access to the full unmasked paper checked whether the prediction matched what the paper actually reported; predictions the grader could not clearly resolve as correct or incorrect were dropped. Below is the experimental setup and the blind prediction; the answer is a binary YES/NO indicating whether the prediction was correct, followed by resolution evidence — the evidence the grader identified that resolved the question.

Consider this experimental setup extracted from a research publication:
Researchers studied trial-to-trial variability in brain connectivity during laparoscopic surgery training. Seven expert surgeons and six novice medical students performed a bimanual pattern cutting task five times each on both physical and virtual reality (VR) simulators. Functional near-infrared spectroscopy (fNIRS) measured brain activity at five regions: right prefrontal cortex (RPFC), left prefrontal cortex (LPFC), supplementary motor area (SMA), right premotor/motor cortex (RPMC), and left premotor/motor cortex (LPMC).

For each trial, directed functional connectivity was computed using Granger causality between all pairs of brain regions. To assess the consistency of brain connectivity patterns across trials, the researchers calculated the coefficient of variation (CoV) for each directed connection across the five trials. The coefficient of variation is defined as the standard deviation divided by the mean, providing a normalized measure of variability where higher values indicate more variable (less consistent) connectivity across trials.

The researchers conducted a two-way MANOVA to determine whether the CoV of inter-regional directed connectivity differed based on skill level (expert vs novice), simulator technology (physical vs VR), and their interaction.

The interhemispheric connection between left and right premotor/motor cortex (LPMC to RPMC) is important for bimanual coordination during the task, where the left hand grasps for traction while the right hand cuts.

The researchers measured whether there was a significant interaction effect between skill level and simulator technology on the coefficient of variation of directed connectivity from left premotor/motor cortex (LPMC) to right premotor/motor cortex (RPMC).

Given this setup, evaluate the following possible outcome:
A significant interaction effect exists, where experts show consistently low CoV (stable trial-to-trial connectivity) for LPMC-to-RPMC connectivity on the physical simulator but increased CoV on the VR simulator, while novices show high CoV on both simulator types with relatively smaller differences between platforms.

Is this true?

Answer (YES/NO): NO